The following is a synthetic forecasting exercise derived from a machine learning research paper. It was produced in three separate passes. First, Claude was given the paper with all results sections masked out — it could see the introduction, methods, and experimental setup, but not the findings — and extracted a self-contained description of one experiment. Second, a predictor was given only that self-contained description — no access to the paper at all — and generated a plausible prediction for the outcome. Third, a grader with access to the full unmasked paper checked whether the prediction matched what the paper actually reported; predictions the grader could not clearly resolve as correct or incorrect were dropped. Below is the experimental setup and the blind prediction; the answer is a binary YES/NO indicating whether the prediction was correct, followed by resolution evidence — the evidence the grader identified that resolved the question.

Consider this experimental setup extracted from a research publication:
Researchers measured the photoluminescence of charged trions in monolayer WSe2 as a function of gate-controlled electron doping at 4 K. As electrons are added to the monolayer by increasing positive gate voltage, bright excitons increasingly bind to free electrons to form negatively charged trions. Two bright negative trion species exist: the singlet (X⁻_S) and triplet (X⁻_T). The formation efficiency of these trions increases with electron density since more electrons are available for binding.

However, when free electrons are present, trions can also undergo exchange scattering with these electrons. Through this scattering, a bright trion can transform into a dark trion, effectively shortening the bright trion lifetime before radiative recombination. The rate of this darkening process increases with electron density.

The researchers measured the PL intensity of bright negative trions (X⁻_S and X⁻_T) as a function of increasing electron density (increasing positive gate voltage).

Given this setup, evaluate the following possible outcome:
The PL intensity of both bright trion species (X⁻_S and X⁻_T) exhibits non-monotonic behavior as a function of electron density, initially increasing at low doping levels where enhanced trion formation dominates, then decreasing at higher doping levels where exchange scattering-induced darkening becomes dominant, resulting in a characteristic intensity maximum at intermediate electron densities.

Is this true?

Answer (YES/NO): YES